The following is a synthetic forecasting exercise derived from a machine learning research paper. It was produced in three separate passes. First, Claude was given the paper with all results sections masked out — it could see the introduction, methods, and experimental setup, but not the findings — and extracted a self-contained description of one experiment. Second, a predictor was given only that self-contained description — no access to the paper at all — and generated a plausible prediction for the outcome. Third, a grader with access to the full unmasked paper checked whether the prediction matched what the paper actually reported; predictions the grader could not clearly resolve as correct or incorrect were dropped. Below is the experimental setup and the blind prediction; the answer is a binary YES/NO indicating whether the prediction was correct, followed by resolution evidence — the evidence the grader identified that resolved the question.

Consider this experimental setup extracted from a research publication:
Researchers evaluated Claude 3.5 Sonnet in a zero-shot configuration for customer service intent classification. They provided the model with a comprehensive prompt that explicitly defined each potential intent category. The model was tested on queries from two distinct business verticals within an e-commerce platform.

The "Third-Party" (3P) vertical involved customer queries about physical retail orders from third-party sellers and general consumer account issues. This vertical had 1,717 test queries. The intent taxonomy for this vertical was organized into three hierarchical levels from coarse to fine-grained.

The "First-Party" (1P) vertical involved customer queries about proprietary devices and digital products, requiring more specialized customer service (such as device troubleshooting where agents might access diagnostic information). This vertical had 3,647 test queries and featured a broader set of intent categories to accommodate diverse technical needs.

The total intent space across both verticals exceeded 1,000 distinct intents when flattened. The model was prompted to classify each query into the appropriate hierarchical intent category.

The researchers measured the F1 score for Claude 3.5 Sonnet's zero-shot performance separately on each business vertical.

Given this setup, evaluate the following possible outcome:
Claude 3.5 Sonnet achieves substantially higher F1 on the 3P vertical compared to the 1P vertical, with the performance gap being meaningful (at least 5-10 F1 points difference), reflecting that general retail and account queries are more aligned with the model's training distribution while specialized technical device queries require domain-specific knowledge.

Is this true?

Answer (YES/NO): YES